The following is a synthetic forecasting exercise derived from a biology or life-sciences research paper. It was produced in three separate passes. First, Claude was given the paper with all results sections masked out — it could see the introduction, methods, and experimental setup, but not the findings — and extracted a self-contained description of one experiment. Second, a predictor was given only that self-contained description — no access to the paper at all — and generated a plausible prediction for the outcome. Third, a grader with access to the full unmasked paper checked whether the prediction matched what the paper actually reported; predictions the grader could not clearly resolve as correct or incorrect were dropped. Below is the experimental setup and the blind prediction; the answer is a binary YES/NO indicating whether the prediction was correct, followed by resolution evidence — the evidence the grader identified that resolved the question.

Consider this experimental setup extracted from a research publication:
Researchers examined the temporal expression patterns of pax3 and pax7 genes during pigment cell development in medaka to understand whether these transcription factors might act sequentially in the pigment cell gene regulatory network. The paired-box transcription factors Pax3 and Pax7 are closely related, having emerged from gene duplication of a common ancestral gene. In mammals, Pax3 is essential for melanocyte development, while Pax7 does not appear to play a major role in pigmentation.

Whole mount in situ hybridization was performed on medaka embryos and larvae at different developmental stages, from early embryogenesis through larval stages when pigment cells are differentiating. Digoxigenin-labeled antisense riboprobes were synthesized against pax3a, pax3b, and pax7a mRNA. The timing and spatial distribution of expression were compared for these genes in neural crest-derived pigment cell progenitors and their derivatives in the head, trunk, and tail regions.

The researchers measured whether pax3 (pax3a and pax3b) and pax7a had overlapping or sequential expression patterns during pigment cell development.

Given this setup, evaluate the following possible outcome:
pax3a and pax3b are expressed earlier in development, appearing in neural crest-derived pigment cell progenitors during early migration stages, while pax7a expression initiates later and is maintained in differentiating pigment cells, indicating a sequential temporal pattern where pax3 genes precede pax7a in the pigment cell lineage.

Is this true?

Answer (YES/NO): NO